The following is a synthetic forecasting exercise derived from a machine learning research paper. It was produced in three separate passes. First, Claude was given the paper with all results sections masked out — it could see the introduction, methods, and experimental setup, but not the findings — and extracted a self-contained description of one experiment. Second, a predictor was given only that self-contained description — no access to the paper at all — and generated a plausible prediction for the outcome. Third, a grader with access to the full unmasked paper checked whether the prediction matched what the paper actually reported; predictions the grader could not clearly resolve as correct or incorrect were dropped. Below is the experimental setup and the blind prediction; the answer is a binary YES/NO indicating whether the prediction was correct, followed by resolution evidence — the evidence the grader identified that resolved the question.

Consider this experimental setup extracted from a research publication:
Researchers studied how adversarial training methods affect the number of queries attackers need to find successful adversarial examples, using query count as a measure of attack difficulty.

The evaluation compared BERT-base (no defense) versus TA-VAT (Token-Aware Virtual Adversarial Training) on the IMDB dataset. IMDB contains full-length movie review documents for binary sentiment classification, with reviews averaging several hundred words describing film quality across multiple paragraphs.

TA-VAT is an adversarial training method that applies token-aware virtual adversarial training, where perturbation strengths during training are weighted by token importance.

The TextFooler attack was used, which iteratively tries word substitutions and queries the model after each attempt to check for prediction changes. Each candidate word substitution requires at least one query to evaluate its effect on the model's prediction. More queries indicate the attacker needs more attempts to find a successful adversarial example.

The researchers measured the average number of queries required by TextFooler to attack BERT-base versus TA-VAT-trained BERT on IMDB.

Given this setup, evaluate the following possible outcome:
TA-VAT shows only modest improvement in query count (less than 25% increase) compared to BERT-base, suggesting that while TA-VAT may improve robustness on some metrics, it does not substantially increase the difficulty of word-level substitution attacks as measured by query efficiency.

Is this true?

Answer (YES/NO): NO